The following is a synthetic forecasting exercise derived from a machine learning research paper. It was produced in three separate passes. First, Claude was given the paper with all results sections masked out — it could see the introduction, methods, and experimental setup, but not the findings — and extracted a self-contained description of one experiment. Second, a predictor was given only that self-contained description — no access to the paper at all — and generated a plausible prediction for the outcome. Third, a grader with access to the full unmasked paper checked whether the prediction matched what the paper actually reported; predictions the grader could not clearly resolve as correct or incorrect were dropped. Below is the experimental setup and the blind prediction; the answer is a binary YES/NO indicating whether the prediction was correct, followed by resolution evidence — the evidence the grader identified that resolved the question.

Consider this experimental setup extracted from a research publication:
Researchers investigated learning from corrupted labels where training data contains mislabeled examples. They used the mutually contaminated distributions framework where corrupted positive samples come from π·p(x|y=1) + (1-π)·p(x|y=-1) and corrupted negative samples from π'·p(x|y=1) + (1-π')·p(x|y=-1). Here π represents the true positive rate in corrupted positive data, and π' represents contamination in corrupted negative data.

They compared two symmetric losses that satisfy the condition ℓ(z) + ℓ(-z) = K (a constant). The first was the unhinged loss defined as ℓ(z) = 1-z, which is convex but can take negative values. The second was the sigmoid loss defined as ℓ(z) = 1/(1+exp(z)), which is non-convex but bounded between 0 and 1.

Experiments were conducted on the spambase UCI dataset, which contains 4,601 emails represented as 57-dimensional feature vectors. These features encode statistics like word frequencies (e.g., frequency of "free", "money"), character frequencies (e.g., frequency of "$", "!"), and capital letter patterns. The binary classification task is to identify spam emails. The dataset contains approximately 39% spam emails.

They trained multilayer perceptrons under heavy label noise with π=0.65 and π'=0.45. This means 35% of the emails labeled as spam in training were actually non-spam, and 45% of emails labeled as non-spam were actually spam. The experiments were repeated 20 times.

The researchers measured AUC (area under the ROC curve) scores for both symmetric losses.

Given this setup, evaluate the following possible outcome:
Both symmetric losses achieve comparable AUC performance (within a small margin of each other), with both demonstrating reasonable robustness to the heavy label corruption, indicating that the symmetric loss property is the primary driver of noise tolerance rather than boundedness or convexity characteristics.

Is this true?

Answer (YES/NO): NO